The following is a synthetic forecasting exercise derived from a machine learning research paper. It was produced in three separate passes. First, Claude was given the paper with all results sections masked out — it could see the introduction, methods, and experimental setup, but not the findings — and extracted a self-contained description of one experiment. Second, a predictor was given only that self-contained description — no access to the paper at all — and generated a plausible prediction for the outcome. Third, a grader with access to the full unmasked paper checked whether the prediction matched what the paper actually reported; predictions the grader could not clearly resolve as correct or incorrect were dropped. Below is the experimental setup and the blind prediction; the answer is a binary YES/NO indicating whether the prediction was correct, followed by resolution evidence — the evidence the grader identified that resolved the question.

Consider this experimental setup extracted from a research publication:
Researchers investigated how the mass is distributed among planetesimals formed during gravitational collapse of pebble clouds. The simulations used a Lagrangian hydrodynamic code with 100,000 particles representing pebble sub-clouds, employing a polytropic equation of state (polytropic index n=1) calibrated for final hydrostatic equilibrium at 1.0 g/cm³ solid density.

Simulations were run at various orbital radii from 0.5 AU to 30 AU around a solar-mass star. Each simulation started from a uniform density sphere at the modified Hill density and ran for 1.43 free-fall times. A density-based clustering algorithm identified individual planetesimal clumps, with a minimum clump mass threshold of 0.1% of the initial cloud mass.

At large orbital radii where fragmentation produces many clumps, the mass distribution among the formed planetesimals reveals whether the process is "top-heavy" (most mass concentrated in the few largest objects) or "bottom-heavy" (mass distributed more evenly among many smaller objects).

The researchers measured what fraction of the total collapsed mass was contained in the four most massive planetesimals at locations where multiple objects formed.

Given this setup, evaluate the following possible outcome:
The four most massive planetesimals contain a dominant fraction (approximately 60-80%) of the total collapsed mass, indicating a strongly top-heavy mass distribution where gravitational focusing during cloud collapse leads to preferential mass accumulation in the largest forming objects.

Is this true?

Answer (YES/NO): YES